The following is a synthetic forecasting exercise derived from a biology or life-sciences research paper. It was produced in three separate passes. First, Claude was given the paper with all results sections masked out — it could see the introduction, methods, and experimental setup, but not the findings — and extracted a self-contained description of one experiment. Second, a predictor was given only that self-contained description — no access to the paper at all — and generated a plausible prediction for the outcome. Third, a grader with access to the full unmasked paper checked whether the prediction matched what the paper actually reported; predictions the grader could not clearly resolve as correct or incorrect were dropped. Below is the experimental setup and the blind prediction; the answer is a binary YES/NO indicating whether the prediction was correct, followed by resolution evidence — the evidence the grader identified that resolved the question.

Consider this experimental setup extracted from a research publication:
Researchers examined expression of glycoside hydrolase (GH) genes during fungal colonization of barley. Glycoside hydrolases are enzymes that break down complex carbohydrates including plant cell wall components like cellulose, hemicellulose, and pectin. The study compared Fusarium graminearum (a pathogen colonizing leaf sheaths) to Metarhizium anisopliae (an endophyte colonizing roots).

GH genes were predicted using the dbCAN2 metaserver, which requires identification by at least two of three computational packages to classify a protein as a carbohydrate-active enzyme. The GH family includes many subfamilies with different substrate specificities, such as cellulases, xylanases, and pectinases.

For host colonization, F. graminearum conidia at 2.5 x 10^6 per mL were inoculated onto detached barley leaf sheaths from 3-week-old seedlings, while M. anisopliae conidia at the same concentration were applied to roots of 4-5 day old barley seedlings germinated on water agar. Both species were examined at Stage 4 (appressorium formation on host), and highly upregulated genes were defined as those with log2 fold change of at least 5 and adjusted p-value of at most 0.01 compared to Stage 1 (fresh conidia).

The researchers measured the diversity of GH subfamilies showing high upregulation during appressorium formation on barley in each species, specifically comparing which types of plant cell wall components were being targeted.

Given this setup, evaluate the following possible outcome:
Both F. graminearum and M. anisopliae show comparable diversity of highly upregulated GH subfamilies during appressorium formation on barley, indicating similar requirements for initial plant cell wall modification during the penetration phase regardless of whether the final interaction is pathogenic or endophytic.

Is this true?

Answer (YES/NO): NO